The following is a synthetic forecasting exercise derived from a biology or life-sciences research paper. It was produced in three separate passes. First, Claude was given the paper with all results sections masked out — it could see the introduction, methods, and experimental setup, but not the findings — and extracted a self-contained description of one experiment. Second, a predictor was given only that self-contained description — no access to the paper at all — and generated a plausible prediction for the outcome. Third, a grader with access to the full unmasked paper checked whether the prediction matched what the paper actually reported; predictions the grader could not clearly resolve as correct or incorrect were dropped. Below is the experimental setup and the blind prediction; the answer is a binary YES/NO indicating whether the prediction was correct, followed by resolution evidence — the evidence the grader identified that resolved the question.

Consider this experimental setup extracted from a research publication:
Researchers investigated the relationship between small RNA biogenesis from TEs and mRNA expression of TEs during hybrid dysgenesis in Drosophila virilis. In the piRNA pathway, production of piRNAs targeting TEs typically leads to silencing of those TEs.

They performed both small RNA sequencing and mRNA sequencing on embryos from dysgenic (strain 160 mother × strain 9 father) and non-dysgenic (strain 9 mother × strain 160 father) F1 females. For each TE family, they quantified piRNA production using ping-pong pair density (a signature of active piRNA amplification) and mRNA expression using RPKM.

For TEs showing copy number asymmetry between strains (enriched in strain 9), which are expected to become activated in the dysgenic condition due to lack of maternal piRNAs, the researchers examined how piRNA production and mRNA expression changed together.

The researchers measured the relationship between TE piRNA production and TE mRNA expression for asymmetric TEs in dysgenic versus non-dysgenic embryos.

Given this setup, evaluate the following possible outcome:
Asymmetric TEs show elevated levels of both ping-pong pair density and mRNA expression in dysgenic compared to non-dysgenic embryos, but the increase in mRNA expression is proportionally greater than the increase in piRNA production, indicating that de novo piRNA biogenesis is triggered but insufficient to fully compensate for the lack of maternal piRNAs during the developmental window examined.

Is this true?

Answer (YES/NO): NO